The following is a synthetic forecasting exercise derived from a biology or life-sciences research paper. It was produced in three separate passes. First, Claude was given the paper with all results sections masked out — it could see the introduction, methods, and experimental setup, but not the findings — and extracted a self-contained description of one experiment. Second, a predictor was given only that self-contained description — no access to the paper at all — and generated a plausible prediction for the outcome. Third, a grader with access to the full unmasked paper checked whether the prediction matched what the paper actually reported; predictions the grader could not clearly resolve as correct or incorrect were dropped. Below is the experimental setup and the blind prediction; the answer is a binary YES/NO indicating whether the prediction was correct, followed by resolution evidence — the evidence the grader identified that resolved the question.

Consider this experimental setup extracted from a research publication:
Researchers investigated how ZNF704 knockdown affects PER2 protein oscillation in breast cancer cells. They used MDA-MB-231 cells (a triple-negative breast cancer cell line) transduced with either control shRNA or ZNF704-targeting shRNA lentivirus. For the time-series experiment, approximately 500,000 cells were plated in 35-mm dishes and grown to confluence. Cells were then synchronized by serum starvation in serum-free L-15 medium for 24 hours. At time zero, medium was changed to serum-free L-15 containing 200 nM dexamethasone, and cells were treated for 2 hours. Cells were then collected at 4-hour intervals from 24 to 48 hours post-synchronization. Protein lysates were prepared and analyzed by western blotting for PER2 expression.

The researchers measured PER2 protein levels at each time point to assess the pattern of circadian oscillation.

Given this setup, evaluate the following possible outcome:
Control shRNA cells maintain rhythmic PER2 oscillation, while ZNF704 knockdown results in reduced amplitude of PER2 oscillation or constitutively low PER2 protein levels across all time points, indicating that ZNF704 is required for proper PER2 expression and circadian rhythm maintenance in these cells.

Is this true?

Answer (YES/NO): NO